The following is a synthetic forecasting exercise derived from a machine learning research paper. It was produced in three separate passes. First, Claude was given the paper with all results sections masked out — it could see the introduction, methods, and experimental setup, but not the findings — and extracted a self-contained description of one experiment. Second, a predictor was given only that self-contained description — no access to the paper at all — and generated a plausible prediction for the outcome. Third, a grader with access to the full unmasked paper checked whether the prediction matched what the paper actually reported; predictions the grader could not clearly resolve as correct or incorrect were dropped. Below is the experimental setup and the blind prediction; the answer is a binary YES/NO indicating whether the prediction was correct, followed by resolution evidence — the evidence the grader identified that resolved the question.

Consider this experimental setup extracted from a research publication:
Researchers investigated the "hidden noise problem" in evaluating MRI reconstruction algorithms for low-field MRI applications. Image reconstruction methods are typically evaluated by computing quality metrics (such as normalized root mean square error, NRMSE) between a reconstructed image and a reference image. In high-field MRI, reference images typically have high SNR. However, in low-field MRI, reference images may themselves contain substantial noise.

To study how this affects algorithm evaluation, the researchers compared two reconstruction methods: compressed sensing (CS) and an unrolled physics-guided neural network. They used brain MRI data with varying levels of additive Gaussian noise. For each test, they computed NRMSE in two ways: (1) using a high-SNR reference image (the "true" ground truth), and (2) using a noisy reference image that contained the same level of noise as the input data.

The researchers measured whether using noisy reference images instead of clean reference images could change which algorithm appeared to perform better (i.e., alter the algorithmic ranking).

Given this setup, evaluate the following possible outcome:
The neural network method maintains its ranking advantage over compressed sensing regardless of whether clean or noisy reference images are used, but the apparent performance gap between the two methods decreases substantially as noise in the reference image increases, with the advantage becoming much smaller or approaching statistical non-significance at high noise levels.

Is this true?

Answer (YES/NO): NO